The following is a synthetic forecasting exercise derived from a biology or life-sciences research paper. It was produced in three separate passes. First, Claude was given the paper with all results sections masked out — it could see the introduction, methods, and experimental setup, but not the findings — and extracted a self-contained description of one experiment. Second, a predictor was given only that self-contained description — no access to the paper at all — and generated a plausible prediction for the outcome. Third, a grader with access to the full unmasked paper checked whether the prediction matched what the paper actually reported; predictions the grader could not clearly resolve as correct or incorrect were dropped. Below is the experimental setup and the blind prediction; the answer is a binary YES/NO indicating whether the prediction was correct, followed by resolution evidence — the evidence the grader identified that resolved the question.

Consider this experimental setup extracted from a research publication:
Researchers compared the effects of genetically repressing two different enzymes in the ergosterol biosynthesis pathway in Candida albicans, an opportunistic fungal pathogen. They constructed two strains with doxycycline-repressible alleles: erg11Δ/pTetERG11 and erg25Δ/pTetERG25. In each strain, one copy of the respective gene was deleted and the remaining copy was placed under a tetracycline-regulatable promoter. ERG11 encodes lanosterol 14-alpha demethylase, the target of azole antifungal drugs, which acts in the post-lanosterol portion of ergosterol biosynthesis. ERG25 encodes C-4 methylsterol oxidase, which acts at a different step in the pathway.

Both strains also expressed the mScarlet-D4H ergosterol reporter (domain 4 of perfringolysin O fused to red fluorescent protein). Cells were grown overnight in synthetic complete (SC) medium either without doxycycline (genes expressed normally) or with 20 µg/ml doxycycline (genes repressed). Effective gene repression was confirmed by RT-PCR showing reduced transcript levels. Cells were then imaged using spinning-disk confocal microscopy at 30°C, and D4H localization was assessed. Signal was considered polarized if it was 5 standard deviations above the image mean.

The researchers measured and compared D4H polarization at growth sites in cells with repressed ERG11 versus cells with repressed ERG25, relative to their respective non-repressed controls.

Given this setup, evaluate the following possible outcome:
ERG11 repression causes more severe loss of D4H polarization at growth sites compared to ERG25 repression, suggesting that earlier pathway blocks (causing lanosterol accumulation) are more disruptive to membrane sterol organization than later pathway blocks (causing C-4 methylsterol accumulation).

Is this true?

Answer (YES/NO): NO